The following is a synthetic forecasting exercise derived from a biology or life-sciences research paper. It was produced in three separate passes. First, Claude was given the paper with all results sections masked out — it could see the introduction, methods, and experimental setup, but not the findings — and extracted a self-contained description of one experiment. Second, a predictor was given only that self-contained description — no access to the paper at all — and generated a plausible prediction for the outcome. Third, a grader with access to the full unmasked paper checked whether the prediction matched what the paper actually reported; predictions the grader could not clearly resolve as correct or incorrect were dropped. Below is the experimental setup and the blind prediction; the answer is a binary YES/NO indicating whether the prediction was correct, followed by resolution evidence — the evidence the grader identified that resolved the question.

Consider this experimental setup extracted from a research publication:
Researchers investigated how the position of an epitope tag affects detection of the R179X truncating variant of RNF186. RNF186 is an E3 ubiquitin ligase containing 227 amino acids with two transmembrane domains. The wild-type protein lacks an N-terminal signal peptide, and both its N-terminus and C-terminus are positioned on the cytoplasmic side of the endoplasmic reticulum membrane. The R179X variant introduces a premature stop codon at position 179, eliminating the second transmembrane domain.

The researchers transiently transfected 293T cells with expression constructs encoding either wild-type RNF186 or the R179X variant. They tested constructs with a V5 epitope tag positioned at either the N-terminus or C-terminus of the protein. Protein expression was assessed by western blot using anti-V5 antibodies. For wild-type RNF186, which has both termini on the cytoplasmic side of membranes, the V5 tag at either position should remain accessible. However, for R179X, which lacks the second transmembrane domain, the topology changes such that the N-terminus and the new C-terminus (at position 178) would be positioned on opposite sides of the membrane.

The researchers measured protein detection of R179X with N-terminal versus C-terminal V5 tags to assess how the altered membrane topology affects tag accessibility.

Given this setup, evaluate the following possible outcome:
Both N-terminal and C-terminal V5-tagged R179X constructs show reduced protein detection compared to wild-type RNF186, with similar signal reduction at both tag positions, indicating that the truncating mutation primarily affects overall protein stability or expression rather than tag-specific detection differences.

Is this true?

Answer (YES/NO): NO